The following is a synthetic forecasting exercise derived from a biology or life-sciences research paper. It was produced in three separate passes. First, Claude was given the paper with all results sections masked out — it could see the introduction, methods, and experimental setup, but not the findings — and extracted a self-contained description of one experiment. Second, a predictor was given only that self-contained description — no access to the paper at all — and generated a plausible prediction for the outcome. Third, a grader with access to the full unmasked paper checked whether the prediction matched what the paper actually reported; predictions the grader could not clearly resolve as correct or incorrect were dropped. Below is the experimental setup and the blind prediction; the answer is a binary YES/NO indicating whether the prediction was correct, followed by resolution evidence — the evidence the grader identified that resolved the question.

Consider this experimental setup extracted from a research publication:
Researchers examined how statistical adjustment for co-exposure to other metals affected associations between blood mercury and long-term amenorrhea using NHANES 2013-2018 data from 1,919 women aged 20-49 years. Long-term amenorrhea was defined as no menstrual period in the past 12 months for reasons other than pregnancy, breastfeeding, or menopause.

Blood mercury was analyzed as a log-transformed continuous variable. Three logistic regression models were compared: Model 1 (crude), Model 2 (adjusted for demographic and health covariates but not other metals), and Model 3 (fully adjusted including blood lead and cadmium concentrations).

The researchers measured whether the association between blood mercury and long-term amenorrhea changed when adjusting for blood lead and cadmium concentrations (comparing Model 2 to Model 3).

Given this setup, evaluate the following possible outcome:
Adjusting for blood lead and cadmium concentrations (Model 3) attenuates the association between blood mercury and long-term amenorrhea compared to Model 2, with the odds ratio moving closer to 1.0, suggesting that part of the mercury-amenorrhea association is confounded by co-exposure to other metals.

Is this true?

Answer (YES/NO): NO